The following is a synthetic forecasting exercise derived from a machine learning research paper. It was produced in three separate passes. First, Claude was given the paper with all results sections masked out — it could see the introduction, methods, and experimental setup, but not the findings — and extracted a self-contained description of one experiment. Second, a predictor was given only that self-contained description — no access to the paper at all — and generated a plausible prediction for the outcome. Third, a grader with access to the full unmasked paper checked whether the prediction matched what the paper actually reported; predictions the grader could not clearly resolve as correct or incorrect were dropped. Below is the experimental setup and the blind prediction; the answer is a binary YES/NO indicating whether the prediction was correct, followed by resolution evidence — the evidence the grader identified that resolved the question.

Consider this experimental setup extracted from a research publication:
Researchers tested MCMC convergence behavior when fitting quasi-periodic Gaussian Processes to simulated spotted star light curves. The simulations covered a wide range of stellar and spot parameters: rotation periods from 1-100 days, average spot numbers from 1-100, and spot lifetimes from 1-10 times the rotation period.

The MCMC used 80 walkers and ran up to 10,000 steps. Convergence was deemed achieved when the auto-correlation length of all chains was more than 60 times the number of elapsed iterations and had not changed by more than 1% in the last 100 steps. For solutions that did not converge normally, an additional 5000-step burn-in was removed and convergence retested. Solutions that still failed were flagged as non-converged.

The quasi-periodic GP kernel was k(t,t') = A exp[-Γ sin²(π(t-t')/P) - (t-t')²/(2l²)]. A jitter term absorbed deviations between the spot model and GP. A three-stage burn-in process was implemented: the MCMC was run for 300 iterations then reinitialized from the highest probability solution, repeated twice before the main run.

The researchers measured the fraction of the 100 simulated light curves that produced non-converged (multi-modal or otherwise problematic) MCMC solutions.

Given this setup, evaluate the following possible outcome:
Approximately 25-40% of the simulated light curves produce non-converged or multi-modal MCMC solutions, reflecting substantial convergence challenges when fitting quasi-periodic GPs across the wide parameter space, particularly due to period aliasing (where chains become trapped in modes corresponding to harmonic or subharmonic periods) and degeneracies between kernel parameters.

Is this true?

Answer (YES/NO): NO